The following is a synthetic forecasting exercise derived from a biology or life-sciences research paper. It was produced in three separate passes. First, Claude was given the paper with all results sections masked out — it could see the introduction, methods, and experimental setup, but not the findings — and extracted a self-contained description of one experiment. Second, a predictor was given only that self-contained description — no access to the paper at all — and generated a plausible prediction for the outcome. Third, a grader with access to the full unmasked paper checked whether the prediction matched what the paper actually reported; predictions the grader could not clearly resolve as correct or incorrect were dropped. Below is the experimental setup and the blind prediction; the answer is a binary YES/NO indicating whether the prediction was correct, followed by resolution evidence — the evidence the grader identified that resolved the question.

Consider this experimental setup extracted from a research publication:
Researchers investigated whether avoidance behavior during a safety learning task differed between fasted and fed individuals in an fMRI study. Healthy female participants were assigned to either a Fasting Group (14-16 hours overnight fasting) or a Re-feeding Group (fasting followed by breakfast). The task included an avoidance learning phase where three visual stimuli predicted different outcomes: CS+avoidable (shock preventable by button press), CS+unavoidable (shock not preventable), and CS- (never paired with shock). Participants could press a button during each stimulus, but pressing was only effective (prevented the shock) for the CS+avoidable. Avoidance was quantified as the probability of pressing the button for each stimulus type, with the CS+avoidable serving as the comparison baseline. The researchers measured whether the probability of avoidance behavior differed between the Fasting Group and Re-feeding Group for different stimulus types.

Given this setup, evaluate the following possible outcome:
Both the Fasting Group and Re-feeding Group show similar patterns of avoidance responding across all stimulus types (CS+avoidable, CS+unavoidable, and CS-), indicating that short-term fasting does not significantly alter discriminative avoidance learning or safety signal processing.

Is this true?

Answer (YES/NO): NO